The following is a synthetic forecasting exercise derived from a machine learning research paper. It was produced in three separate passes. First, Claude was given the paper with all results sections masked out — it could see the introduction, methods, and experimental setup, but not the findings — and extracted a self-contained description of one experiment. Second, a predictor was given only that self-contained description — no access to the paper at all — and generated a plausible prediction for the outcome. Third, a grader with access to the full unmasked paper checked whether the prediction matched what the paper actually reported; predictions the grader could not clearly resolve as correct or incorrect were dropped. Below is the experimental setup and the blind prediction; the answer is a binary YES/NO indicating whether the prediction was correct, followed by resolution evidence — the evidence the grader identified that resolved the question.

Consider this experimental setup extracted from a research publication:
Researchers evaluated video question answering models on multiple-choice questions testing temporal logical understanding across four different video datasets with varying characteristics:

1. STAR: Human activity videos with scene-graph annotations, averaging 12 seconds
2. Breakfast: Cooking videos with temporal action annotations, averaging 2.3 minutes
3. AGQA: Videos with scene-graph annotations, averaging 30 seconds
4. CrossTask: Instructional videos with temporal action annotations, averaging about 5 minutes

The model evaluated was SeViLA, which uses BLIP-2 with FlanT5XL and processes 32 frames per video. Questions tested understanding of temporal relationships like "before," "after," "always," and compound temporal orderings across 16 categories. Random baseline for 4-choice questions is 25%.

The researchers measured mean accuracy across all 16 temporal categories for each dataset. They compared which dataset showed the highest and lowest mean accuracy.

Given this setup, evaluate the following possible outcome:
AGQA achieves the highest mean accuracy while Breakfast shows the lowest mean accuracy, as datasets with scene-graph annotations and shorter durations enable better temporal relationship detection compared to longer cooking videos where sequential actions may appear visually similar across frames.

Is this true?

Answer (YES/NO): NO